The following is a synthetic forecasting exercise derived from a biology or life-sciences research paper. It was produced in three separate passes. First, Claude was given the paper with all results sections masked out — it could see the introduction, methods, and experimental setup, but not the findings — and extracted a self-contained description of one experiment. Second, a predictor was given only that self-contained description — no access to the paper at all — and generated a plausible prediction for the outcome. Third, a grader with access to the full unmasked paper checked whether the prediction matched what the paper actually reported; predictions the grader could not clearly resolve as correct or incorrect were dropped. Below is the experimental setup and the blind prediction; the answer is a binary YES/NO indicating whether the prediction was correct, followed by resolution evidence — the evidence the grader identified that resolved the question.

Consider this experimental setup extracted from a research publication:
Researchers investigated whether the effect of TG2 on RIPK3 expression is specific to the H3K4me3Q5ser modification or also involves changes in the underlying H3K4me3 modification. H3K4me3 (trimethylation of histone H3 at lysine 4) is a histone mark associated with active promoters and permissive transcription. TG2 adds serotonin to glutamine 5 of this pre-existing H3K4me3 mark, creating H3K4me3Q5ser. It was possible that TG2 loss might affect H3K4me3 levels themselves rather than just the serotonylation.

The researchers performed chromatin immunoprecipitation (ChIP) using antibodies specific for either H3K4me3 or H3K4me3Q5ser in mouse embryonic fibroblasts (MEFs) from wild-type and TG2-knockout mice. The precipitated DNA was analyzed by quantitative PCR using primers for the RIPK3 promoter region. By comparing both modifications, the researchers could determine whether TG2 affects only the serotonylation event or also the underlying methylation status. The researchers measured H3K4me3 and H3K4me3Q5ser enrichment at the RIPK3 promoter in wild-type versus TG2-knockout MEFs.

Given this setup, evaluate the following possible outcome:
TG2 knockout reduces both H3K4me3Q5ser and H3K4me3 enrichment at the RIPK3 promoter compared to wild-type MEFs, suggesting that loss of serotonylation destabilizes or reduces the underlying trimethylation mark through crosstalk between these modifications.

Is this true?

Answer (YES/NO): YES